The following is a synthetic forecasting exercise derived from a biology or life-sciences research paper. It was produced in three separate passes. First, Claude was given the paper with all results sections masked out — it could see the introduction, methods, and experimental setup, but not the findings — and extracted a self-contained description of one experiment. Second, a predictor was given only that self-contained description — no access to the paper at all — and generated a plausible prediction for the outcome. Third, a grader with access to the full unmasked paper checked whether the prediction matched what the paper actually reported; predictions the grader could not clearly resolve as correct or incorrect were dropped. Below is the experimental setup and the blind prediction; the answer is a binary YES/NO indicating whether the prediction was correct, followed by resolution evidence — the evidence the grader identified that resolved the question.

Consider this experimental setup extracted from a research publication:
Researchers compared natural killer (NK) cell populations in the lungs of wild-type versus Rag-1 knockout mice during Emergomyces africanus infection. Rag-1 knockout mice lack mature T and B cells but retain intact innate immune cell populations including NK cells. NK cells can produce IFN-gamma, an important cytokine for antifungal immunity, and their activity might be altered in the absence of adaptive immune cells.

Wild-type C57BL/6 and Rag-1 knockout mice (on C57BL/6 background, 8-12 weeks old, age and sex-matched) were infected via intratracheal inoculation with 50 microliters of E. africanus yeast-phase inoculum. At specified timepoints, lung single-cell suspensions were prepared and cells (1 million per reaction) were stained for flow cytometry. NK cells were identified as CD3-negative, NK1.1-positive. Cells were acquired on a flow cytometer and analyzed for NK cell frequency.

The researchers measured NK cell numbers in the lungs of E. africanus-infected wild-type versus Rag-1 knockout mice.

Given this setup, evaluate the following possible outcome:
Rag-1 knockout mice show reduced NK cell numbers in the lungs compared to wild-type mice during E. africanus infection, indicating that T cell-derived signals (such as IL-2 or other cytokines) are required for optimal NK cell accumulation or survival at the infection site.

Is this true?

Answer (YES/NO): NO